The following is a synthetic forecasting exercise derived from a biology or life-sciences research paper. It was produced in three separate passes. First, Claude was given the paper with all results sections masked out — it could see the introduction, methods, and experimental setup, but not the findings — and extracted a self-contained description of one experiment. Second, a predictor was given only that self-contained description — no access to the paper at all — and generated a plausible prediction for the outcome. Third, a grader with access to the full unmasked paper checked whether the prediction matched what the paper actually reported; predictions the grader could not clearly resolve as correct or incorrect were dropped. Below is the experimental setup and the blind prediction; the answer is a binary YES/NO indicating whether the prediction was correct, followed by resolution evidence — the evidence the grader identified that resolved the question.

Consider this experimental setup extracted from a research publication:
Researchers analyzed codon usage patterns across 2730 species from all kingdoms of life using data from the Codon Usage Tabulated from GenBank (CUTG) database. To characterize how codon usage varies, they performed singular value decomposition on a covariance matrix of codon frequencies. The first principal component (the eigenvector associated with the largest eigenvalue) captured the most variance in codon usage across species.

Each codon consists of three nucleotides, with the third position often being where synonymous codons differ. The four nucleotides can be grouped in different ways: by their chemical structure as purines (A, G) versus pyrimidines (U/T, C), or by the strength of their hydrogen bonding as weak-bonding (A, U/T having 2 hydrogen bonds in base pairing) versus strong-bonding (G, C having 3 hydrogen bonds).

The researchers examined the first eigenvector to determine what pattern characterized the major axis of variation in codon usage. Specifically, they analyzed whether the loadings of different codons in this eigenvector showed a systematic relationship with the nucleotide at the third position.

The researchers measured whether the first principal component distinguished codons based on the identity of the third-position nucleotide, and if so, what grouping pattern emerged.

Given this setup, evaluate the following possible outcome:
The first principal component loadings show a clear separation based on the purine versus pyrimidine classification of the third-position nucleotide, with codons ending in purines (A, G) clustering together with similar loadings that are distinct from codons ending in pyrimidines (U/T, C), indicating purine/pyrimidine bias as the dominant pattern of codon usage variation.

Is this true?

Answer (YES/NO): NO